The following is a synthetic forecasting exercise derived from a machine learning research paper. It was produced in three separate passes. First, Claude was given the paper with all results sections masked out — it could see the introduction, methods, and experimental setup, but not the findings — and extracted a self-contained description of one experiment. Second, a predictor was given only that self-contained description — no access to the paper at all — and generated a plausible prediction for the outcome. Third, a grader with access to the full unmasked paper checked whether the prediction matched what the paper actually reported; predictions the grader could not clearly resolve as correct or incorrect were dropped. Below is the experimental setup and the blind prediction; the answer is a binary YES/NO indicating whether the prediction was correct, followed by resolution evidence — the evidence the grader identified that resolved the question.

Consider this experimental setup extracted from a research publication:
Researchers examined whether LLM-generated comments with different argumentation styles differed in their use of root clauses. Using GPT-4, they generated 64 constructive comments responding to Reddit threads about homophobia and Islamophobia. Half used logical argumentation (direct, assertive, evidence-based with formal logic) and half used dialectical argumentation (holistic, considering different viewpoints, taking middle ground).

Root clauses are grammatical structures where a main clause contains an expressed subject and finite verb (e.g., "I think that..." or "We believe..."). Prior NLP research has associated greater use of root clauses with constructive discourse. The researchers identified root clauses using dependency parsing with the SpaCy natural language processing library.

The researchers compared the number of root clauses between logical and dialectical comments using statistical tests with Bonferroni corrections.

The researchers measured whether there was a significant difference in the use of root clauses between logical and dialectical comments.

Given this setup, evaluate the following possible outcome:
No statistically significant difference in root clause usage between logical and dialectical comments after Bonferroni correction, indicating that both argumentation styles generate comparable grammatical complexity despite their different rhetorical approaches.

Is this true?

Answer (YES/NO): NO